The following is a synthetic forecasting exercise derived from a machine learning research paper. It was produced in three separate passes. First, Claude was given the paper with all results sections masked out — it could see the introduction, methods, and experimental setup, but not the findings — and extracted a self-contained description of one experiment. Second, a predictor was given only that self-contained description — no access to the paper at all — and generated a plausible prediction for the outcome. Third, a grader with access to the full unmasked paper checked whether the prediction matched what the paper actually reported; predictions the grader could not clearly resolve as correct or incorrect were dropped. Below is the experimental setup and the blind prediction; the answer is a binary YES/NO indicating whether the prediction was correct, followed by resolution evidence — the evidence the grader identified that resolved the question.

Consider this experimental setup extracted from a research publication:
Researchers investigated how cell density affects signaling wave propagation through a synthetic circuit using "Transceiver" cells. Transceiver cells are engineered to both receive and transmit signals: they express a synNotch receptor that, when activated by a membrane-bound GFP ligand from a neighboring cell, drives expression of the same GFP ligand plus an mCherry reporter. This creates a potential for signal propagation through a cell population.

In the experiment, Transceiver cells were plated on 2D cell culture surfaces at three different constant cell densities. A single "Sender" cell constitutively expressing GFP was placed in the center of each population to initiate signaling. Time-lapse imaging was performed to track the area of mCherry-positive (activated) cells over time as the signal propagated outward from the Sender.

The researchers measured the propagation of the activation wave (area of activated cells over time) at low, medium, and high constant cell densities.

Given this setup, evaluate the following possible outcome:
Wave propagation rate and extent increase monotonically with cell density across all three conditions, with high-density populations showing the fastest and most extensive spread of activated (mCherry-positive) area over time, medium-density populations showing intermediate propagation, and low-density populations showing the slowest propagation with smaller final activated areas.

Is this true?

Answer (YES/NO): NO